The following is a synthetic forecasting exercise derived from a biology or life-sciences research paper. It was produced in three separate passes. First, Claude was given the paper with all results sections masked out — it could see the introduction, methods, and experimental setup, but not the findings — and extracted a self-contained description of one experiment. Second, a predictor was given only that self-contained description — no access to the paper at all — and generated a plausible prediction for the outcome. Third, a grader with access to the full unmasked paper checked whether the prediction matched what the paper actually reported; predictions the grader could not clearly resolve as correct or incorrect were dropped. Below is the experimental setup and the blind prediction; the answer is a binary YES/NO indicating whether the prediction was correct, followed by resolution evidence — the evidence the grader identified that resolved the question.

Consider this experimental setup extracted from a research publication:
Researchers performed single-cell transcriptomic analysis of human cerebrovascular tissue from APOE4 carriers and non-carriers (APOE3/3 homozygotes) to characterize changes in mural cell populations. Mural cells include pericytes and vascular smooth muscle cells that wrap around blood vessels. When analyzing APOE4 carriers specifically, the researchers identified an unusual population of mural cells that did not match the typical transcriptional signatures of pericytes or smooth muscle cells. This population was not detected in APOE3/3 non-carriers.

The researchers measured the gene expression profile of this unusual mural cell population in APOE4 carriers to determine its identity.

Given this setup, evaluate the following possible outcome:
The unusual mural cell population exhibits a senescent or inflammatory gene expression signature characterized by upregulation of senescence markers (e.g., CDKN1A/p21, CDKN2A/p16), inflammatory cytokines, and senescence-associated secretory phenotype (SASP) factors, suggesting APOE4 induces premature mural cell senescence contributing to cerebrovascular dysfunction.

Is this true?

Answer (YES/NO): NO